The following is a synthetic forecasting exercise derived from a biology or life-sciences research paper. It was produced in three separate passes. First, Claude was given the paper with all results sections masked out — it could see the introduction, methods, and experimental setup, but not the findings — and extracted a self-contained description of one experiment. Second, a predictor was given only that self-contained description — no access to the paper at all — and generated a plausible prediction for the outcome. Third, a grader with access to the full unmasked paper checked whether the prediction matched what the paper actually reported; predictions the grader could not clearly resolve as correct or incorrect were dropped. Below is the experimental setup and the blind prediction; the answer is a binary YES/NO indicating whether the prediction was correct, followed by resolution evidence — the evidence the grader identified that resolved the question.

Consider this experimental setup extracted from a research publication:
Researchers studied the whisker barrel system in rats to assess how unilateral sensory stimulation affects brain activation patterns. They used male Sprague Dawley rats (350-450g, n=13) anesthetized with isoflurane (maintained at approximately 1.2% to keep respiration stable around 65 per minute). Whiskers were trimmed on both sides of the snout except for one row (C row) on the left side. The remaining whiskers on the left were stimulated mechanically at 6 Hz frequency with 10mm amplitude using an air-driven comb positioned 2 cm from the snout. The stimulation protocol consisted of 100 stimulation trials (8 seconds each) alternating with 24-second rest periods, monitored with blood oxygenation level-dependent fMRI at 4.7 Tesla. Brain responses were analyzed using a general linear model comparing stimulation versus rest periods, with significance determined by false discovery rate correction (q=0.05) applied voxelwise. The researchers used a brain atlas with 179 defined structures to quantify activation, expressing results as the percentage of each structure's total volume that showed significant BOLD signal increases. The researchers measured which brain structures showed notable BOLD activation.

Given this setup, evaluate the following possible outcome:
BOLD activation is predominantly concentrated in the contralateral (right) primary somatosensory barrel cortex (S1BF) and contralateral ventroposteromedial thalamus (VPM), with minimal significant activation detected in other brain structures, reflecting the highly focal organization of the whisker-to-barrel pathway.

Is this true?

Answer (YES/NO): NO